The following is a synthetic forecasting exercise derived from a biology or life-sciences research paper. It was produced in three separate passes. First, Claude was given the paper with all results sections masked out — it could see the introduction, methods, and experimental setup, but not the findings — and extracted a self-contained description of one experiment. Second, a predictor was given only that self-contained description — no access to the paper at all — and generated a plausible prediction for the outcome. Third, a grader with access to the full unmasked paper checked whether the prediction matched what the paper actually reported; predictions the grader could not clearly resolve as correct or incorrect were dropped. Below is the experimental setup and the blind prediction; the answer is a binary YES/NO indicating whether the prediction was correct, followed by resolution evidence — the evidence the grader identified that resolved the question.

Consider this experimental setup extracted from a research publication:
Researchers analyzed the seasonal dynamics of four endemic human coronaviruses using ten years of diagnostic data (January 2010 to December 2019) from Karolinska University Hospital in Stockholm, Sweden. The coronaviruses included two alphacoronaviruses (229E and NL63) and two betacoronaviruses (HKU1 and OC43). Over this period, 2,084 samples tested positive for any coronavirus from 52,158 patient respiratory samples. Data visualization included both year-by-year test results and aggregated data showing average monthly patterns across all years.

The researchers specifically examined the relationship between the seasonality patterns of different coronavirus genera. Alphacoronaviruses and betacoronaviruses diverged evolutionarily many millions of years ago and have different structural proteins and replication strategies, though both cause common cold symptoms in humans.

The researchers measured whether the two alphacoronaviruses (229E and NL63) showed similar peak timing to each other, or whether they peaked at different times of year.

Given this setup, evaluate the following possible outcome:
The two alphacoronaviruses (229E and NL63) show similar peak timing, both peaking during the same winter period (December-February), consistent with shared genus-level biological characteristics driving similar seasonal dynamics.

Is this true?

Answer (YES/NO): YES